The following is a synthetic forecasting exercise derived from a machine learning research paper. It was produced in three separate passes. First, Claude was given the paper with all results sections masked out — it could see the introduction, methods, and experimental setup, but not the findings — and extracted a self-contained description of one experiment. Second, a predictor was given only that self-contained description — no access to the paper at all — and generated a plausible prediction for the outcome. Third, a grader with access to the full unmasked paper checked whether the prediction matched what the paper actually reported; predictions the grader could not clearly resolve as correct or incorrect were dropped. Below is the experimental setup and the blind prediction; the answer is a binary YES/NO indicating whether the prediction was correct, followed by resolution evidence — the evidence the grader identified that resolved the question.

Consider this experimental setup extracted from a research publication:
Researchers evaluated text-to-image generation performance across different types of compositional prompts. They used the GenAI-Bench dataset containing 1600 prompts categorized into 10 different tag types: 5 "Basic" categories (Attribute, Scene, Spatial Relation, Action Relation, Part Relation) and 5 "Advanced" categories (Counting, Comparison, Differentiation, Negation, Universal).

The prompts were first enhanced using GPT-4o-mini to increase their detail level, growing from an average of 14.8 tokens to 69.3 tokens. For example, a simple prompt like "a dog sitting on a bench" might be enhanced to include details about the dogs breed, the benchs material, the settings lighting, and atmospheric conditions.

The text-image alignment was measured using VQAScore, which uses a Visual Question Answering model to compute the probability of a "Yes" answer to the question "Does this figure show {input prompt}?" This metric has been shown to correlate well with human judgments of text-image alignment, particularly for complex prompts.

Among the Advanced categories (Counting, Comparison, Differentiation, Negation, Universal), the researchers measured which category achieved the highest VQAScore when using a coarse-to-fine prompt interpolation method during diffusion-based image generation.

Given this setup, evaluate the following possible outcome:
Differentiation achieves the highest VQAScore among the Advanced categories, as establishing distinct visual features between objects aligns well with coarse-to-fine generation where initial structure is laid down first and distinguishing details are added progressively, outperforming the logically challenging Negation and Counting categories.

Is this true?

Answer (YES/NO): NO